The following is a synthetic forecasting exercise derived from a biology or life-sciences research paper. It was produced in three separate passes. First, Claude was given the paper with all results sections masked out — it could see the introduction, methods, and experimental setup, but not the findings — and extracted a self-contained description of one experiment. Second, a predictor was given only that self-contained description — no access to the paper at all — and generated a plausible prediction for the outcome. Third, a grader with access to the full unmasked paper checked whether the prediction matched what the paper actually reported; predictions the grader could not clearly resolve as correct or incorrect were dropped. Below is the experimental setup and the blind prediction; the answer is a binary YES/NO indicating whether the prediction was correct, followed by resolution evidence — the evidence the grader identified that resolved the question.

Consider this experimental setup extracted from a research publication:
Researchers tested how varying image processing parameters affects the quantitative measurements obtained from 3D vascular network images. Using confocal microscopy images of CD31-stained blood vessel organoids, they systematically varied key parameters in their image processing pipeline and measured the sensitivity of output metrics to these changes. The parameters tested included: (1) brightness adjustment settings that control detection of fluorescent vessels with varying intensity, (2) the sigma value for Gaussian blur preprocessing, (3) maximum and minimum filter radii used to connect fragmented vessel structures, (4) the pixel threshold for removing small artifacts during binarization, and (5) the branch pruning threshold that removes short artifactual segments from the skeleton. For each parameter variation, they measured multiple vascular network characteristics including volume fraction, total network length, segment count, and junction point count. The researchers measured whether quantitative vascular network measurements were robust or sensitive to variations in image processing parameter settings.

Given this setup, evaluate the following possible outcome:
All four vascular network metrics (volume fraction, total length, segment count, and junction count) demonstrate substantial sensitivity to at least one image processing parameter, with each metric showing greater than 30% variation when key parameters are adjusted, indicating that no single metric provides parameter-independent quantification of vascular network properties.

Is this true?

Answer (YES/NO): NO